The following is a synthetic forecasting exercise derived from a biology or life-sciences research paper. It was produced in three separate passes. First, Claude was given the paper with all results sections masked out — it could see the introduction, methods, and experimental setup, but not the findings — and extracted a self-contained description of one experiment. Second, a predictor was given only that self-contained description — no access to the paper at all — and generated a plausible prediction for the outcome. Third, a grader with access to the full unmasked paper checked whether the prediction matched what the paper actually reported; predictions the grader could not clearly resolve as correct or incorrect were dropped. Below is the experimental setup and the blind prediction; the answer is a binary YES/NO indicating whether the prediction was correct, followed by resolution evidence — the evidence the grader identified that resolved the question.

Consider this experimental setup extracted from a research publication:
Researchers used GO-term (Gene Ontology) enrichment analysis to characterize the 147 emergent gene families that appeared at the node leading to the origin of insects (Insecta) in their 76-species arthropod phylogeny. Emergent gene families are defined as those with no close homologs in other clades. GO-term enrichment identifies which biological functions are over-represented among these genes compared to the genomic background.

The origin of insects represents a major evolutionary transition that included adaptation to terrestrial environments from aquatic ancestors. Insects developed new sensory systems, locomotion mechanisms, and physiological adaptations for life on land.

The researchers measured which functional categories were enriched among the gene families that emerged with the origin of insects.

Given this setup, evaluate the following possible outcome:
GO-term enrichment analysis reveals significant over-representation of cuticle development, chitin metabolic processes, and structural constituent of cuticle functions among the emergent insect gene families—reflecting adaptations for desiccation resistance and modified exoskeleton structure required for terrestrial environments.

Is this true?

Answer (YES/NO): NO